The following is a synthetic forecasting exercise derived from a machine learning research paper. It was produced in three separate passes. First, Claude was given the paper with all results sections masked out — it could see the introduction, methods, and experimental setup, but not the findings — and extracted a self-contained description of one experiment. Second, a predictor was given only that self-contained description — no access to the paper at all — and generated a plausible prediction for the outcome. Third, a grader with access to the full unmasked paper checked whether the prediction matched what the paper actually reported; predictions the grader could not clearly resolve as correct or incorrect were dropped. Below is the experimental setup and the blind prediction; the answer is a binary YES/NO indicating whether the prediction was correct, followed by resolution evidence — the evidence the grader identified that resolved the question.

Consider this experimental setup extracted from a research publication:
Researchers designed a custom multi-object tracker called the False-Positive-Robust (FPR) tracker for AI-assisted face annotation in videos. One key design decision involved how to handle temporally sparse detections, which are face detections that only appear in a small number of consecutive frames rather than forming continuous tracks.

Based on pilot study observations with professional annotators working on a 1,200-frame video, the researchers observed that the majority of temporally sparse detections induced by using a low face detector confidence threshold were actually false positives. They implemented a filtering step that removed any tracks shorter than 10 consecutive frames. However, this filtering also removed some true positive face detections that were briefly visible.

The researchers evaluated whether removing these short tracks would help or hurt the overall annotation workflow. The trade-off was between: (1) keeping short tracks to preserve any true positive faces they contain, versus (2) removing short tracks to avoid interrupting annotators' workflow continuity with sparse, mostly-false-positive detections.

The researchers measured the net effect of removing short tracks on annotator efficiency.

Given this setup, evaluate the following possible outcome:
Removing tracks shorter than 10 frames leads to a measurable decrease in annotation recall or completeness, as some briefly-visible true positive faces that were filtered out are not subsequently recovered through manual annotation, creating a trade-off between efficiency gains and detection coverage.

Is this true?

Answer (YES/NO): NO